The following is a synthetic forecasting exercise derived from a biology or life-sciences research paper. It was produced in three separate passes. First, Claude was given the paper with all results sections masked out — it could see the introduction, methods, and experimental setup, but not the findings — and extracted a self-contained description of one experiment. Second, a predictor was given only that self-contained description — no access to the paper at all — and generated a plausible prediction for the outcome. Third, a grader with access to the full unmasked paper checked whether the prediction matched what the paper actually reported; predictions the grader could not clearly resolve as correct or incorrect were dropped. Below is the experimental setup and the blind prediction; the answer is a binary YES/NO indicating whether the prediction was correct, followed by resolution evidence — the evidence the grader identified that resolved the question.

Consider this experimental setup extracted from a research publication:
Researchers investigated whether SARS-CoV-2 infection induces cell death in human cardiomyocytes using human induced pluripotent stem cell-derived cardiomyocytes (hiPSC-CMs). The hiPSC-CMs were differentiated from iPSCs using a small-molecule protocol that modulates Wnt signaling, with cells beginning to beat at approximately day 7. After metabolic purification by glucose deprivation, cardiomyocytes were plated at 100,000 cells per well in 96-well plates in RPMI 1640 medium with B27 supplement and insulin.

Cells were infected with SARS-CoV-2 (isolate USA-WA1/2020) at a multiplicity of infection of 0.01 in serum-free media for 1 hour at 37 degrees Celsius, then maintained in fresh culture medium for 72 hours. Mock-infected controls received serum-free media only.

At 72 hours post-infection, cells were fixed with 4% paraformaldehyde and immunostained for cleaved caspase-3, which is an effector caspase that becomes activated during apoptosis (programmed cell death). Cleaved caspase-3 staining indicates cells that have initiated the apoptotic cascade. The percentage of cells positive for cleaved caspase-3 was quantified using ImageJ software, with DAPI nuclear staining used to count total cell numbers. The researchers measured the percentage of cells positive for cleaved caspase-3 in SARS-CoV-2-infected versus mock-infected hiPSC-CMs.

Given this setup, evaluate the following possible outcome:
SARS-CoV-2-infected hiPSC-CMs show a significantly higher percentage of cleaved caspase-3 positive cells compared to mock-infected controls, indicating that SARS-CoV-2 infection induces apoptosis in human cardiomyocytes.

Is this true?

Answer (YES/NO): YES